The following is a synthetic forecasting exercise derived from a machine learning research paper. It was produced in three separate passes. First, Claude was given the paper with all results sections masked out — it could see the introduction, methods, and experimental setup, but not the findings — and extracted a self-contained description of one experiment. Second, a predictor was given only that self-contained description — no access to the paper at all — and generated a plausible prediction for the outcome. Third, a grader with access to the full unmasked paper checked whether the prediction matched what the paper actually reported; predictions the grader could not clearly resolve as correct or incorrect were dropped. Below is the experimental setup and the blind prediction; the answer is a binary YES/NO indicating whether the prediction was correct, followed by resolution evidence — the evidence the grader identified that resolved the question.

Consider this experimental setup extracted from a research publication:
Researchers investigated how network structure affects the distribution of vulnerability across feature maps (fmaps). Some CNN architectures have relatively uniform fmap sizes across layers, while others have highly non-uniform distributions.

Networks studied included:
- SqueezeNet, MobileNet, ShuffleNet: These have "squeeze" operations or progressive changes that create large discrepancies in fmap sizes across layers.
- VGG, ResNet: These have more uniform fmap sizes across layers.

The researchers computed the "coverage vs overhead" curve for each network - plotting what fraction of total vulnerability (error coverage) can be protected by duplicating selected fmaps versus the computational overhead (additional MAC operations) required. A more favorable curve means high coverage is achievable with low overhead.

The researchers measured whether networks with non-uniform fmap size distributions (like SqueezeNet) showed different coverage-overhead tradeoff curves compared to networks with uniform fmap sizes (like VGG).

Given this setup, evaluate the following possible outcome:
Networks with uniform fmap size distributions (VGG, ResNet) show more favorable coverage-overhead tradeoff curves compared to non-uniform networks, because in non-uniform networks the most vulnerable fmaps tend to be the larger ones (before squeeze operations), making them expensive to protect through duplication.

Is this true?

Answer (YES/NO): NO